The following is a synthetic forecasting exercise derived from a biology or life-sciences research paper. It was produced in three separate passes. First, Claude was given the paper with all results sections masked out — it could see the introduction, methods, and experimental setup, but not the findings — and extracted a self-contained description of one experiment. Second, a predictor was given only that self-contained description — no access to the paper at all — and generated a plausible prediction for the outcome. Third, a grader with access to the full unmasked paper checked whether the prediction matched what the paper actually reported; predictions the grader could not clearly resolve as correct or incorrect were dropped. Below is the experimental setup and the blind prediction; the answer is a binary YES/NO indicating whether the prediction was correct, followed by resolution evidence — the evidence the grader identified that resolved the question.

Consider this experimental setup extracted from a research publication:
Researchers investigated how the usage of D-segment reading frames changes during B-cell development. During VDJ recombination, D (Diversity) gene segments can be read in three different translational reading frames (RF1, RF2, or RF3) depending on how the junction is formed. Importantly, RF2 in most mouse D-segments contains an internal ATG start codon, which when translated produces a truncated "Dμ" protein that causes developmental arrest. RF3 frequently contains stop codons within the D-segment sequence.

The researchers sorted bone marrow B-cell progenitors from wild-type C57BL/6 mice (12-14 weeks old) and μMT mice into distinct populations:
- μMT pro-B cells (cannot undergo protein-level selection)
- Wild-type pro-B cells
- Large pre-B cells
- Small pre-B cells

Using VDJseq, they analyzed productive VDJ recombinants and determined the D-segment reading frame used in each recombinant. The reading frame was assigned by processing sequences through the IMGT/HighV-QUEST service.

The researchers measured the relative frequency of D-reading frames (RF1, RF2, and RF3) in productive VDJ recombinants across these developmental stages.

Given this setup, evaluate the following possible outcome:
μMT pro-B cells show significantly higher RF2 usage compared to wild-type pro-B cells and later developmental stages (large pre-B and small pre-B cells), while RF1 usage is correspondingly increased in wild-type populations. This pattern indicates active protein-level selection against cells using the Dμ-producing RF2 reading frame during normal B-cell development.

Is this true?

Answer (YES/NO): YES